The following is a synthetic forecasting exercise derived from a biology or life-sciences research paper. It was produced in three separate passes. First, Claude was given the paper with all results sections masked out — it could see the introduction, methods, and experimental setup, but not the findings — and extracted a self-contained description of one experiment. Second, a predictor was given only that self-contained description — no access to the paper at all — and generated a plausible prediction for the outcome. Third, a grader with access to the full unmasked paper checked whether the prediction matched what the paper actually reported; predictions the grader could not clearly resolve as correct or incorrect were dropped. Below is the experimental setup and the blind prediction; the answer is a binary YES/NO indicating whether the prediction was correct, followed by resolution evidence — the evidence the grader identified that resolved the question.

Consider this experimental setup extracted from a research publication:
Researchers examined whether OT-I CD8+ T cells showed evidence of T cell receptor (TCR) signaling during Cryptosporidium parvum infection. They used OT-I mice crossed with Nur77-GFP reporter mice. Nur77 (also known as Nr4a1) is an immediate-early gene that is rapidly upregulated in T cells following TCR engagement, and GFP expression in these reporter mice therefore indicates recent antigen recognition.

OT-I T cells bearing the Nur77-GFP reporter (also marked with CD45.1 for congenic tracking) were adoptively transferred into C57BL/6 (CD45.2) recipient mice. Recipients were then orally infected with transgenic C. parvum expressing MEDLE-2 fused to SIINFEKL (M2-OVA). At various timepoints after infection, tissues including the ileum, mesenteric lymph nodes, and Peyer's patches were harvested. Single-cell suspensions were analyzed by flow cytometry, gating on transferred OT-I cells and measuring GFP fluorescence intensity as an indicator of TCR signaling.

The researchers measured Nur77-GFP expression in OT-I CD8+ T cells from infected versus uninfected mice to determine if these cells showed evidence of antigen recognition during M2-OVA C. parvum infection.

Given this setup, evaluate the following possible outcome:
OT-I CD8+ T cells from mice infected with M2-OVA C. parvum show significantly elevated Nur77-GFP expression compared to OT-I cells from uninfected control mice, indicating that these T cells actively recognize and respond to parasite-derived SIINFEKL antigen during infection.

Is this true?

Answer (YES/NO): YES